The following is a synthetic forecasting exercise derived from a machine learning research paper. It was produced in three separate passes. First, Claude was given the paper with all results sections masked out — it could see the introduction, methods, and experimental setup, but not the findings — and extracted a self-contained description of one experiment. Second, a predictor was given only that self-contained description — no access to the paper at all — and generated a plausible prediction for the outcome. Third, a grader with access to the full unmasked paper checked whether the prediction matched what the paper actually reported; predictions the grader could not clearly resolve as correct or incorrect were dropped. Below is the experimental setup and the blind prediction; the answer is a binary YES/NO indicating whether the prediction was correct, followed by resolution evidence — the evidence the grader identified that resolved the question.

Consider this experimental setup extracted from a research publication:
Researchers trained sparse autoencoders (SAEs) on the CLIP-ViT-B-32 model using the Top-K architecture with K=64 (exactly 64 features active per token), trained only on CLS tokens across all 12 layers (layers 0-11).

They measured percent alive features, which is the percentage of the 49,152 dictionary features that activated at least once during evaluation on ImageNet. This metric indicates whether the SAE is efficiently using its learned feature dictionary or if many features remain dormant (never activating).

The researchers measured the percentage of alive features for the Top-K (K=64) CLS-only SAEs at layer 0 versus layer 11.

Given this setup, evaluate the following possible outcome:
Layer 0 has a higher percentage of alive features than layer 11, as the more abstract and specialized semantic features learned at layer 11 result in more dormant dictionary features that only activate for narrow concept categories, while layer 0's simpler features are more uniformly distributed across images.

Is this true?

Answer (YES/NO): NO